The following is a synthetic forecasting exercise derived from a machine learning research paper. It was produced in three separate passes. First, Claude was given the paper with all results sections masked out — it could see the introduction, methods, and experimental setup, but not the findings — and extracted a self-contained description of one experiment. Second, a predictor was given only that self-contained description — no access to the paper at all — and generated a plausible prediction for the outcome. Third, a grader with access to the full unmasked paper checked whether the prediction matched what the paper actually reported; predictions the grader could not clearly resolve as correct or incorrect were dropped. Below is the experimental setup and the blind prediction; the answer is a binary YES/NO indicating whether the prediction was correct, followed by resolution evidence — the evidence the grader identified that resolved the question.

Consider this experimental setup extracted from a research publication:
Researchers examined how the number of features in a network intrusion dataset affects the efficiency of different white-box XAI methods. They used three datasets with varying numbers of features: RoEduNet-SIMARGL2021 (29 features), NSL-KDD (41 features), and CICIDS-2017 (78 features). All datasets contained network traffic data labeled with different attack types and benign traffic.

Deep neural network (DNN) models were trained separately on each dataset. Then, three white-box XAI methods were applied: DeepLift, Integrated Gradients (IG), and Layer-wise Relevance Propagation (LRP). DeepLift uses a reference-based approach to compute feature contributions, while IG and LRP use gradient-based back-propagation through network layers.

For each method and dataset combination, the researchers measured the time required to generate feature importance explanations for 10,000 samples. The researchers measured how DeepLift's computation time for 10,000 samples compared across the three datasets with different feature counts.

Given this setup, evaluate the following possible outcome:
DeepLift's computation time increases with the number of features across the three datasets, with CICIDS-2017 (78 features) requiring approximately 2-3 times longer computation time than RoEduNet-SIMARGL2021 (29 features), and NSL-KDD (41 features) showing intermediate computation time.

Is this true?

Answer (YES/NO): NO